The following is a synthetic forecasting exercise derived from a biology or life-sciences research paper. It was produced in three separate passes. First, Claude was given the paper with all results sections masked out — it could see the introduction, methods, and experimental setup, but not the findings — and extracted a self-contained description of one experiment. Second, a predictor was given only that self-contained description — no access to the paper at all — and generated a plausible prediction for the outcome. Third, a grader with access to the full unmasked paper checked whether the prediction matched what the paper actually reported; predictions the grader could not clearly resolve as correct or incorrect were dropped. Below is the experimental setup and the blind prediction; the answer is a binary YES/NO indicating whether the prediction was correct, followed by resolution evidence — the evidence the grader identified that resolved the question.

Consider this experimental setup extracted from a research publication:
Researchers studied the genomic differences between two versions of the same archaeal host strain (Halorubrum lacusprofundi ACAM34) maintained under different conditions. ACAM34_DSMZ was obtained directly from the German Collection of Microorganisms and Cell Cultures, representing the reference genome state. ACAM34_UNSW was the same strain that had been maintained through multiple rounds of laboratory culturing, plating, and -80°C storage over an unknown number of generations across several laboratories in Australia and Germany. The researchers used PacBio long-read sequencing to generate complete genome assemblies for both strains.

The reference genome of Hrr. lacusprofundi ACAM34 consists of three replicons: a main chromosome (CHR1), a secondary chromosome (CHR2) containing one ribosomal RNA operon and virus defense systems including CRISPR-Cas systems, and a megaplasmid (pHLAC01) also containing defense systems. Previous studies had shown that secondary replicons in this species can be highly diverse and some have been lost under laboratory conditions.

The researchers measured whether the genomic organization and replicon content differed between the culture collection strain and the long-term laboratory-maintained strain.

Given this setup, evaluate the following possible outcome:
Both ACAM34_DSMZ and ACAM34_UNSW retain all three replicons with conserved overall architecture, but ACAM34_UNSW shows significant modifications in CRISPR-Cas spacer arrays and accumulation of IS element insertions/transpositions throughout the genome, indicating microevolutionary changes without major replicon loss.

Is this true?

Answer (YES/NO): NO